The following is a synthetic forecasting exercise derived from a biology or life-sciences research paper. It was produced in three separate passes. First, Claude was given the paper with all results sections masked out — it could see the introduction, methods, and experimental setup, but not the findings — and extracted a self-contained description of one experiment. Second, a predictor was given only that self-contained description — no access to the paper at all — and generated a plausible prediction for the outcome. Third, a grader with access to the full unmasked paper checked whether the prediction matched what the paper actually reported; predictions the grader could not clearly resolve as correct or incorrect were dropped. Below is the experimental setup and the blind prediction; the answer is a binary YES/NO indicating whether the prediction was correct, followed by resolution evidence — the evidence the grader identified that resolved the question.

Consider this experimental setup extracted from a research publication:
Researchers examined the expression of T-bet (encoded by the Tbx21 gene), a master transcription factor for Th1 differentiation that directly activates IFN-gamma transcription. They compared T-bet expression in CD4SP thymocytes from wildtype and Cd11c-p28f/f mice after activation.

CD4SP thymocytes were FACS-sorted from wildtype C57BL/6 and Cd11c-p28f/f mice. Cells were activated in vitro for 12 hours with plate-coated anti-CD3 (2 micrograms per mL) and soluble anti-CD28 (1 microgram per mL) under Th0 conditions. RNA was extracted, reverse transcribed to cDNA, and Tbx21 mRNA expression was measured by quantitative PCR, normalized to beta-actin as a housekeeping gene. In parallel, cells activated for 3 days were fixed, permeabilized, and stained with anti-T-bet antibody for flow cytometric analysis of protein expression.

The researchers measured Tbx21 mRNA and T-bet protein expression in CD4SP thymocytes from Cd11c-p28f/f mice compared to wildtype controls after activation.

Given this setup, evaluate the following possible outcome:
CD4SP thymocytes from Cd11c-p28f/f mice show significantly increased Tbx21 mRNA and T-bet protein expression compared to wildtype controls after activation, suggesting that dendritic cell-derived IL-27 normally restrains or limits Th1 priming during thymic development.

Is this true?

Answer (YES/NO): YES